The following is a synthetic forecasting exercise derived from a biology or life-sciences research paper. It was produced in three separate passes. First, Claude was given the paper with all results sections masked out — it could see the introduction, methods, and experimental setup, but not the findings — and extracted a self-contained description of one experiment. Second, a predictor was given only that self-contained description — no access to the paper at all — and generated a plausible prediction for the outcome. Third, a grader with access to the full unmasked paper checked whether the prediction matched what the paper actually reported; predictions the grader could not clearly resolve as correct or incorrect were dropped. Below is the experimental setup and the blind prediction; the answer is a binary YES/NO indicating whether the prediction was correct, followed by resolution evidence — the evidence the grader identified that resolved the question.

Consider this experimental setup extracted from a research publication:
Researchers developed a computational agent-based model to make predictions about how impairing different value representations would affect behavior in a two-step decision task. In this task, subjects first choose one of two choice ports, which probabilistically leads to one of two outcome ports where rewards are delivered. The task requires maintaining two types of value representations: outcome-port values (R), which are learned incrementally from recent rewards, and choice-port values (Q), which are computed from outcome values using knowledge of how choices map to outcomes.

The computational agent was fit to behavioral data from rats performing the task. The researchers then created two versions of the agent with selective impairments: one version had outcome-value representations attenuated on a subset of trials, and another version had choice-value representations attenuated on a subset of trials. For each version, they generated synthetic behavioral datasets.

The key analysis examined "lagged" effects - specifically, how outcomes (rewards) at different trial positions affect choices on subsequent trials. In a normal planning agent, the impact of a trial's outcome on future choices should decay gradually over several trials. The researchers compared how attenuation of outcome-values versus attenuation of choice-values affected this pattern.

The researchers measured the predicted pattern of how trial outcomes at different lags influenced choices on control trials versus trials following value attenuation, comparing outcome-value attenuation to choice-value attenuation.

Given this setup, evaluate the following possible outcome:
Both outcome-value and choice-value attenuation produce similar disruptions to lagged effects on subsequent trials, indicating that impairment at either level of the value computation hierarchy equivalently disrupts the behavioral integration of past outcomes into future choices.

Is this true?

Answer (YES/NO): NO